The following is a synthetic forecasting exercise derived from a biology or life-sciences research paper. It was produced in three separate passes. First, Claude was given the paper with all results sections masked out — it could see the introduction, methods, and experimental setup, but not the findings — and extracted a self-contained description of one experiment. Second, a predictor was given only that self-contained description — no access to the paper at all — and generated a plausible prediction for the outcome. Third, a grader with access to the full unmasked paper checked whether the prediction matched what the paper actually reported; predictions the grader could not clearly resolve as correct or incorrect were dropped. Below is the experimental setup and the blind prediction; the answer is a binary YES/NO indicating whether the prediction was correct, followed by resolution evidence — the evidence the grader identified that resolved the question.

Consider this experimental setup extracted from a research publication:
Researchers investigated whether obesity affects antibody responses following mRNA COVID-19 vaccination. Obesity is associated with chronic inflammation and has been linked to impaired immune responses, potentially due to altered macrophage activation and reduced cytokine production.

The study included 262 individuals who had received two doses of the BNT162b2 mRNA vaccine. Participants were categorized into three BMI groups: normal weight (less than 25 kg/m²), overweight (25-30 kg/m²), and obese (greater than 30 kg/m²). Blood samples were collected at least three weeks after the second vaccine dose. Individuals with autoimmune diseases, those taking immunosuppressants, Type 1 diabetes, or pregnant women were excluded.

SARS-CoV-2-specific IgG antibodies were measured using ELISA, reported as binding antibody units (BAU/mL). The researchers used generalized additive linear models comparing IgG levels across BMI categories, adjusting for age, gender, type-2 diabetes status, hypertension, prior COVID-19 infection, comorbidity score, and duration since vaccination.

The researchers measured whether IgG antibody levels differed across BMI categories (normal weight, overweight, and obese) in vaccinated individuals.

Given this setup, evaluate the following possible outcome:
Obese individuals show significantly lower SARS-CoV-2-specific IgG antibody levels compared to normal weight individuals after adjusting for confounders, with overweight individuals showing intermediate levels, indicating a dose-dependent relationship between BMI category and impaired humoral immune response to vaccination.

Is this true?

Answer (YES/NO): NO